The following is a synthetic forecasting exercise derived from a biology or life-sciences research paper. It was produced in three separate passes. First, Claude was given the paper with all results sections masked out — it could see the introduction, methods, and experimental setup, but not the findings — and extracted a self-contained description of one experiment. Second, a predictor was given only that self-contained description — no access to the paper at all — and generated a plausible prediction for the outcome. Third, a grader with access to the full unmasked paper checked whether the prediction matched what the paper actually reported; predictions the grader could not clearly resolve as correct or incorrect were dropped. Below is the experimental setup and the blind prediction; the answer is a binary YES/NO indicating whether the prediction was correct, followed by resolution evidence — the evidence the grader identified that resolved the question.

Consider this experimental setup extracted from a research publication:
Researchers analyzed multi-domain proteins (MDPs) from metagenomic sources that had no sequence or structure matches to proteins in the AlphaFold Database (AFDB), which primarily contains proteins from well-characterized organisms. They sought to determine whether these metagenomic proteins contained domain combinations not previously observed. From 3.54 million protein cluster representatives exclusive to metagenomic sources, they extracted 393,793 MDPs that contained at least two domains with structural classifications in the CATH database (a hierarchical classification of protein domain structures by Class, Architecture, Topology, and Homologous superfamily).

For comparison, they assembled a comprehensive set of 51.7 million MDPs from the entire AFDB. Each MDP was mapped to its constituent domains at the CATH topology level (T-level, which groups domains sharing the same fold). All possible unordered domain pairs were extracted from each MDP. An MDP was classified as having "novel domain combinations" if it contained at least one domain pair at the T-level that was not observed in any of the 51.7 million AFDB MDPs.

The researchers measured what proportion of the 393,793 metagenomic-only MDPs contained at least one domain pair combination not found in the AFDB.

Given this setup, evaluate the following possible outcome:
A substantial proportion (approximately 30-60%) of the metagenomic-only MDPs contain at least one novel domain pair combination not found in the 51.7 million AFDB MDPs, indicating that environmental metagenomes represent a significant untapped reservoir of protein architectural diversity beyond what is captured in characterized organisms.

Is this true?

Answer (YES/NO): NO